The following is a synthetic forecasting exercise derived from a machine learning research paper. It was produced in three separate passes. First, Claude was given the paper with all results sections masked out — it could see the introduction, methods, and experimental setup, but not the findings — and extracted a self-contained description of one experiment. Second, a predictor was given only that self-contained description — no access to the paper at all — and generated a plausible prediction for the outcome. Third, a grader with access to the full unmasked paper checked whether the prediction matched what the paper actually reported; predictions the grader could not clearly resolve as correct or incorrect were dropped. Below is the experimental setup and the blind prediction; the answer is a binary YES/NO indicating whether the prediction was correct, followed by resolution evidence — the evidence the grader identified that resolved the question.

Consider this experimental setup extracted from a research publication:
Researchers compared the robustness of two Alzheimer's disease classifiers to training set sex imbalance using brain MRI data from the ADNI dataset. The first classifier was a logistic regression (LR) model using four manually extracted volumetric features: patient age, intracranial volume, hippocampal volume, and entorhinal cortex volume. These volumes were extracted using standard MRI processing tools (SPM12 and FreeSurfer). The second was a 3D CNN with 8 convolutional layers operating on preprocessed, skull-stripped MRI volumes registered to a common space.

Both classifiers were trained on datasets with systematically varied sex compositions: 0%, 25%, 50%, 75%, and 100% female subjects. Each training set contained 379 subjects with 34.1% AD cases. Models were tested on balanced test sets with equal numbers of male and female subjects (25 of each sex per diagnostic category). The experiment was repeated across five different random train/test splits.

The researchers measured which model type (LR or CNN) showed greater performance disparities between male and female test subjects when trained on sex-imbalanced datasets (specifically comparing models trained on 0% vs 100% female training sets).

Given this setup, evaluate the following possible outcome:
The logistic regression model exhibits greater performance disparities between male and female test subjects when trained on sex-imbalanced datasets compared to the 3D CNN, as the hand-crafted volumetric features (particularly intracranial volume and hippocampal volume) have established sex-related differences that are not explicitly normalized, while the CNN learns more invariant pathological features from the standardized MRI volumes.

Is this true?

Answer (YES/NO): NO